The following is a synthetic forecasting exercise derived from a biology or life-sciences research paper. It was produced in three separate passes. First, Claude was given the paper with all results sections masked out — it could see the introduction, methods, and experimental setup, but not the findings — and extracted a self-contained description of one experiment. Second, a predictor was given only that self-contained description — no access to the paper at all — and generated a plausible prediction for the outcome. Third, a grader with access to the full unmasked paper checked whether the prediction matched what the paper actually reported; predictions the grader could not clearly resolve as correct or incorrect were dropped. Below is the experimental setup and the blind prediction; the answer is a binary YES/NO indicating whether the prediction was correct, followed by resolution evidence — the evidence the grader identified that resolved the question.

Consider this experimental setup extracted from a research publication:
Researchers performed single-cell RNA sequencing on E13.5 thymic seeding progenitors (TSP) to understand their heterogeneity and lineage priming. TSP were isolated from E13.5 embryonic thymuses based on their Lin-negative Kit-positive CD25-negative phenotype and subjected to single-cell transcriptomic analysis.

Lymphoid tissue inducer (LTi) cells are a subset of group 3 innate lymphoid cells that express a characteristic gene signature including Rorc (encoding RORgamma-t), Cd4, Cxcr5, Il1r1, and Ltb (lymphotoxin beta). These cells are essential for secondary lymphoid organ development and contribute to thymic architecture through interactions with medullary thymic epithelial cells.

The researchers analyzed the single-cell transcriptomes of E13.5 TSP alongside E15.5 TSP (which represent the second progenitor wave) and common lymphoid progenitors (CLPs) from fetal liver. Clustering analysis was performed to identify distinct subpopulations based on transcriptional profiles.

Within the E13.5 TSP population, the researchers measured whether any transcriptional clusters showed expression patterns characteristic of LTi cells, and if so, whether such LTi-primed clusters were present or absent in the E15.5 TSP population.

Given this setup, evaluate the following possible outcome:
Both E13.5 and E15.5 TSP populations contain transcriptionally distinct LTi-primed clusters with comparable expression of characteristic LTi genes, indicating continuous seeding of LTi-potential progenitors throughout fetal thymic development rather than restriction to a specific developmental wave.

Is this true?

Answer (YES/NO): NO